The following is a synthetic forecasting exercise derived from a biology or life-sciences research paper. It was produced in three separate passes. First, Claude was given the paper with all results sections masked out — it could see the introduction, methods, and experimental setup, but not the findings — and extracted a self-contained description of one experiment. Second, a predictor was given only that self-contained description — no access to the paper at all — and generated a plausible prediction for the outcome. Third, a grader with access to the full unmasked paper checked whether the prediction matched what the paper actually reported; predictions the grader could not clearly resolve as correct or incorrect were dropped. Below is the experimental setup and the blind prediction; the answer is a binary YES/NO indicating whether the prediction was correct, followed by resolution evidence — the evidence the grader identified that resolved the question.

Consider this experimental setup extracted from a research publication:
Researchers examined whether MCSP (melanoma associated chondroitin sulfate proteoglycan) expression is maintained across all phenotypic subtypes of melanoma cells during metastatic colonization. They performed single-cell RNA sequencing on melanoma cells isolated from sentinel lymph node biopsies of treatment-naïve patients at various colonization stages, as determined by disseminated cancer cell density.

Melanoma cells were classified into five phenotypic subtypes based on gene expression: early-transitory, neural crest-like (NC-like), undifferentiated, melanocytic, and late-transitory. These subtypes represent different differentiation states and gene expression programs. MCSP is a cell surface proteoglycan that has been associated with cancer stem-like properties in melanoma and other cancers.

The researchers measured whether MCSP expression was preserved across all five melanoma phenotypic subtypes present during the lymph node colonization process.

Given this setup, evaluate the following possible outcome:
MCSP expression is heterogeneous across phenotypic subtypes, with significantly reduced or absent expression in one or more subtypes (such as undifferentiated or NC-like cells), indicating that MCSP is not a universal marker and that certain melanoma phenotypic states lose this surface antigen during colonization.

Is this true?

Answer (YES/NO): NO